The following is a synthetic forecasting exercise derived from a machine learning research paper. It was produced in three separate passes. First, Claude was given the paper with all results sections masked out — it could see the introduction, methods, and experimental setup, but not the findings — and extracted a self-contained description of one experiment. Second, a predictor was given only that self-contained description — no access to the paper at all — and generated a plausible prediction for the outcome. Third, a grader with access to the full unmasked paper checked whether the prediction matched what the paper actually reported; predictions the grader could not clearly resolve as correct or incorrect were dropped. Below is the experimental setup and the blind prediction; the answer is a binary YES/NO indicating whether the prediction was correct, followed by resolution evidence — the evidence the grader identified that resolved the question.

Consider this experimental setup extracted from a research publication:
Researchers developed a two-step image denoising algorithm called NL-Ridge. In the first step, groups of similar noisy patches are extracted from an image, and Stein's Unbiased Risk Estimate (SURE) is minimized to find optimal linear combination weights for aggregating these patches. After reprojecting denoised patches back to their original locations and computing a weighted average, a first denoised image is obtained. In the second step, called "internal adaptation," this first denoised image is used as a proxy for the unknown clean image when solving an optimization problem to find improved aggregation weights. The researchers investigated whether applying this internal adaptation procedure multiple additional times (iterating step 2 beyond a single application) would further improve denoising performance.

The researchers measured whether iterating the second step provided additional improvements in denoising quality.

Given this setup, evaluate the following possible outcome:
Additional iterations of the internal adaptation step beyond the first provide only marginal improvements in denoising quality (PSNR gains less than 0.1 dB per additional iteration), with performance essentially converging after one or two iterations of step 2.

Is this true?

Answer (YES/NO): NO